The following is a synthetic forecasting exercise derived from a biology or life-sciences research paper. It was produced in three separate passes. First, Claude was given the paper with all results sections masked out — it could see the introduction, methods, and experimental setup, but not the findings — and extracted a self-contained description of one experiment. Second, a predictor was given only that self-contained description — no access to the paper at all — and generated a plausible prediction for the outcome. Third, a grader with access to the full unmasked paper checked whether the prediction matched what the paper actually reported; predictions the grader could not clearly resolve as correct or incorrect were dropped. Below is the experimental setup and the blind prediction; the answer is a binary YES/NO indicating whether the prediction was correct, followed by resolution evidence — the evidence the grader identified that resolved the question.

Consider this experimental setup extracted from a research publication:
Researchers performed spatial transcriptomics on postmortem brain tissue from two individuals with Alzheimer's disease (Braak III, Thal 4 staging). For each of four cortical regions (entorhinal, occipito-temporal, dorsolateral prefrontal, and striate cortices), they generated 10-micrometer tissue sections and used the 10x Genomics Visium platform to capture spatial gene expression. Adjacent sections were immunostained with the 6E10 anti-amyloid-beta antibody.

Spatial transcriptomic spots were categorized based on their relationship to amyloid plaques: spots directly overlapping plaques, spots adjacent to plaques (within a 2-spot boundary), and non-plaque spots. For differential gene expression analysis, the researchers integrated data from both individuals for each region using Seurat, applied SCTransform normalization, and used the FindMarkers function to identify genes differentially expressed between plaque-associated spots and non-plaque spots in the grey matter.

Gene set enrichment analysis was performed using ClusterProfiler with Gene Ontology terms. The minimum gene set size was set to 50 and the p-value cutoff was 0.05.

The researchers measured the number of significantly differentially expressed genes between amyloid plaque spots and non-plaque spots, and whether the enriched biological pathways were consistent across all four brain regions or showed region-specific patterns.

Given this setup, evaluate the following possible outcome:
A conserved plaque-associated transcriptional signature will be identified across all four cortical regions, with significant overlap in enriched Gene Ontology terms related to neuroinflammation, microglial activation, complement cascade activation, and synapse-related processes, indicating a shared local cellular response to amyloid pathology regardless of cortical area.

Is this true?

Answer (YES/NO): NO